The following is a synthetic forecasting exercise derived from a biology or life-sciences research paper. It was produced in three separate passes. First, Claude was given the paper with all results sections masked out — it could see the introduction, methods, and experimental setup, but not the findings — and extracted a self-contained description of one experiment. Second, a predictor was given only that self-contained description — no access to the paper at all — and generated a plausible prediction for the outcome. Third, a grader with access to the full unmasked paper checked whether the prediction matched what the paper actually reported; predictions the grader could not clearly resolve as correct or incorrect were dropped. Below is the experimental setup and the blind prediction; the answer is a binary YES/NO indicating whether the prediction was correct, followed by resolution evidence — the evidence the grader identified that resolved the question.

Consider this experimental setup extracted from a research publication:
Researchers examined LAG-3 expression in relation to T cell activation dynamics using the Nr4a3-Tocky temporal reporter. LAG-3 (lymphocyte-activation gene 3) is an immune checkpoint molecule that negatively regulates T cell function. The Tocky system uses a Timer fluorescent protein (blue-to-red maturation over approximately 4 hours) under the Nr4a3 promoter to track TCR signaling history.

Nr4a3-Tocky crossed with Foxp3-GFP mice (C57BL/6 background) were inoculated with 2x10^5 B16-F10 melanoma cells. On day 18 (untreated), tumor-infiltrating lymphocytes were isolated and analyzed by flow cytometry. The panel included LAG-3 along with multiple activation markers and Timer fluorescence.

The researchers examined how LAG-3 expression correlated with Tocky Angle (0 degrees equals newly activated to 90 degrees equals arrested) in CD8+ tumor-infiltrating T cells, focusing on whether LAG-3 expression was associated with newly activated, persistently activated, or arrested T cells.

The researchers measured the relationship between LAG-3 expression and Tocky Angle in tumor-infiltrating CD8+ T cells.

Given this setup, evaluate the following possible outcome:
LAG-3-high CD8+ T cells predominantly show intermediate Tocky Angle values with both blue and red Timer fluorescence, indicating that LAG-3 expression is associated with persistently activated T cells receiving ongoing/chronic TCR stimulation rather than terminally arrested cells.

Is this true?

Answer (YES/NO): YES